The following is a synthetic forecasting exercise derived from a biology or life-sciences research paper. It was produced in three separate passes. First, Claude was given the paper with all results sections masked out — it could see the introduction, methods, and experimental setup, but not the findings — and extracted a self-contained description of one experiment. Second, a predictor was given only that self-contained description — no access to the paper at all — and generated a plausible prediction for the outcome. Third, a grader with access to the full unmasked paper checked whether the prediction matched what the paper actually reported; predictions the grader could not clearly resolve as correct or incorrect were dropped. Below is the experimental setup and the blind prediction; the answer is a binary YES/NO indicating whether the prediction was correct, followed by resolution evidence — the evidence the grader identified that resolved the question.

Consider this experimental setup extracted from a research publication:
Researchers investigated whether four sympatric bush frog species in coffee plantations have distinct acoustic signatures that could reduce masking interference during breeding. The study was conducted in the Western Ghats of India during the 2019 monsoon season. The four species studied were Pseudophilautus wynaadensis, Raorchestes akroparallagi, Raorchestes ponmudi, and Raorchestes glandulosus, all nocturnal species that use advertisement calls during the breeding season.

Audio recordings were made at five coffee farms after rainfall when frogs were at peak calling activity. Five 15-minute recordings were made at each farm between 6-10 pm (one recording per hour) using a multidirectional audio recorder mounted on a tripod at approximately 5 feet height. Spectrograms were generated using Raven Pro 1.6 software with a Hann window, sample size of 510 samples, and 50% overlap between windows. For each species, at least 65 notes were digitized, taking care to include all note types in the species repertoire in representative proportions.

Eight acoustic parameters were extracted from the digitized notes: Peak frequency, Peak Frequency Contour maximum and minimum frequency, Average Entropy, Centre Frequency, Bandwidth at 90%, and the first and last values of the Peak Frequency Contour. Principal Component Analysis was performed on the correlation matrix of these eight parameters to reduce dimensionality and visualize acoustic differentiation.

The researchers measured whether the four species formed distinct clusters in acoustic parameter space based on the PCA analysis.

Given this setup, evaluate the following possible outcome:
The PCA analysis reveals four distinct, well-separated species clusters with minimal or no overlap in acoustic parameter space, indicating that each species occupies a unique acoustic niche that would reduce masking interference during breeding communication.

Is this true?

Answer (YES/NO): NO